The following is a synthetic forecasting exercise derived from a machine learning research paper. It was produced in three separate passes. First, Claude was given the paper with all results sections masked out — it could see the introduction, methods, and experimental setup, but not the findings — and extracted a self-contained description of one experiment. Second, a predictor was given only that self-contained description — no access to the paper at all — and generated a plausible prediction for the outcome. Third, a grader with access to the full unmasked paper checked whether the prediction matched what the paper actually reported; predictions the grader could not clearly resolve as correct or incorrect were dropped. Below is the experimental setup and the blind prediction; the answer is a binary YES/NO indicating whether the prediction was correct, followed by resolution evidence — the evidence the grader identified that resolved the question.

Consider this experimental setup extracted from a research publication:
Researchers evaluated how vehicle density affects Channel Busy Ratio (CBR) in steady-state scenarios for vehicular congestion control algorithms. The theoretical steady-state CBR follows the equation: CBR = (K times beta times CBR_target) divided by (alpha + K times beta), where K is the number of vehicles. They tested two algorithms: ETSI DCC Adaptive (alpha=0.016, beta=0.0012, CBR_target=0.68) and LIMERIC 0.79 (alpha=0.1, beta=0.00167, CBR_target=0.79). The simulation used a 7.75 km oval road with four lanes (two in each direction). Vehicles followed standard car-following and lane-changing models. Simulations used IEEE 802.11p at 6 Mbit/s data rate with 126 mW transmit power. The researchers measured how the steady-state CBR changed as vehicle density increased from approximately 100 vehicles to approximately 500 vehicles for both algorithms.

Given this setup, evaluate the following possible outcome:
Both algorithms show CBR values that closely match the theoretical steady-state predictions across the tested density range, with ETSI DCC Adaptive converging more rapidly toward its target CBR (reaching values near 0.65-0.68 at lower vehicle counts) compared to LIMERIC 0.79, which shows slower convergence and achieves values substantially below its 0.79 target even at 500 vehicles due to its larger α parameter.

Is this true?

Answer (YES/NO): NO